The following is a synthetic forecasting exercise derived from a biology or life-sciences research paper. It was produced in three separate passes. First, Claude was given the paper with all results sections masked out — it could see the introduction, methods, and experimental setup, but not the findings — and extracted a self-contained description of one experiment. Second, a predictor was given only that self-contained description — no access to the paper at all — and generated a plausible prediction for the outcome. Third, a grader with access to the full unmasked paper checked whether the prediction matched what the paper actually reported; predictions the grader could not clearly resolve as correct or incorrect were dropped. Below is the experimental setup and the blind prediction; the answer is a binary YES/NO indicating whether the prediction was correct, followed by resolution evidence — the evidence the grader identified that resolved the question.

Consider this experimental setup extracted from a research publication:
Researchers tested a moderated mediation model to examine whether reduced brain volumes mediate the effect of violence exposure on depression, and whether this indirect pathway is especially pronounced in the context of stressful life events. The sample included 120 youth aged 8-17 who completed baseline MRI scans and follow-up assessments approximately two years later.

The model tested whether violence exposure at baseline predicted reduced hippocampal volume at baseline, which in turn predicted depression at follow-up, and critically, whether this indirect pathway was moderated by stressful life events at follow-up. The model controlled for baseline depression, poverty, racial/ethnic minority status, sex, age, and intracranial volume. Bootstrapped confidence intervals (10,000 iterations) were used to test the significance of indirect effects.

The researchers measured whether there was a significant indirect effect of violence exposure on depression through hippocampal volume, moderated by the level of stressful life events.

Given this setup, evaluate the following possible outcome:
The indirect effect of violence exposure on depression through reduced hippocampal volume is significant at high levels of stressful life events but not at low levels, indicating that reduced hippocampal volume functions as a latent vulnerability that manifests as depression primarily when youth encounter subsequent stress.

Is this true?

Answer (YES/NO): YES